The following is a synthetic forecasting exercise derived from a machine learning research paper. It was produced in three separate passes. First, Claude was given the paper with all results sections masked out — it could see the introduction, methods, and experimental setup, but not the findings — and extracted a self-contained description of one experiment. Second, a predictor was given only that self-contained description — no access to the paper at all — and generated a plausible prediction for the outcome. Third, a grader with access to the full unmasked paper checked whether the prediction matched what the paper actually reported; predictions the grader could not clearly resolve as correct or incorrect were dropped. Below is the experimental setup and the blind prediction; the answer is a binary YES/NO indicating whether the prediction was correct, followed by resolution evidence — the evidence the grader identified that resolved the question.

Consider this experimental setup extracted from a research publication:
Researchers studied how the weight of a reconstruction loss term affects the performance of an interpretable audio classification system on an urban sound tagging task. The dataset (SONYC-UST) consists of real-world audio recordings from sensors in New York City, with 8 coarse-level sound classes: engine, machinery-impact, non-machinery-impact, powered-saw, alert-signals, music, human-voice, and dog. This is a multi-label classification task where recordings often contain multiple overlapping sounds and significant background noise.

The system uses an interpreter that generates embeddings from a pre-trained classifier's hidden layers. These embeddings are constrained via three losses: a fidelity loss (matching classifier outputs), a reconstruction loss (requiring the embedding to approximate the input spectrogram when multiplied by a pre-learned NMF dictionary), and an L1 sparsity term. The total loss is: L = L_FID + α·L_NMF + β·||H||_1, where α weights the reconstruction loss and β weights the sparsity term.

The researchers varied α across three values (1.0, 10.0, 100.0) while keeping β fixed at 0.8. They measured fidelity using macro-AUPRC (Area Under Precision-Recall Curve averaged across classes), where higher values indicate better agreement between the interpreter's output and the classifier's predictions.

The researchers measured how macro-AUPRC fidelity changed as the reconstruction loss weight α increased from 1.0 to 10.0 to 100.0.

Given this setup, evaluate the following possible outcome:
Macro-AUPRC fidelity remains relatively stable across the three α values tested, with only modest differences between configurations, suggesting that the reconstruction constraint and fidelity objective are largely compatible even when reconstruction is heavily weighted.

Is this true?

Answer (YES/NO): NO